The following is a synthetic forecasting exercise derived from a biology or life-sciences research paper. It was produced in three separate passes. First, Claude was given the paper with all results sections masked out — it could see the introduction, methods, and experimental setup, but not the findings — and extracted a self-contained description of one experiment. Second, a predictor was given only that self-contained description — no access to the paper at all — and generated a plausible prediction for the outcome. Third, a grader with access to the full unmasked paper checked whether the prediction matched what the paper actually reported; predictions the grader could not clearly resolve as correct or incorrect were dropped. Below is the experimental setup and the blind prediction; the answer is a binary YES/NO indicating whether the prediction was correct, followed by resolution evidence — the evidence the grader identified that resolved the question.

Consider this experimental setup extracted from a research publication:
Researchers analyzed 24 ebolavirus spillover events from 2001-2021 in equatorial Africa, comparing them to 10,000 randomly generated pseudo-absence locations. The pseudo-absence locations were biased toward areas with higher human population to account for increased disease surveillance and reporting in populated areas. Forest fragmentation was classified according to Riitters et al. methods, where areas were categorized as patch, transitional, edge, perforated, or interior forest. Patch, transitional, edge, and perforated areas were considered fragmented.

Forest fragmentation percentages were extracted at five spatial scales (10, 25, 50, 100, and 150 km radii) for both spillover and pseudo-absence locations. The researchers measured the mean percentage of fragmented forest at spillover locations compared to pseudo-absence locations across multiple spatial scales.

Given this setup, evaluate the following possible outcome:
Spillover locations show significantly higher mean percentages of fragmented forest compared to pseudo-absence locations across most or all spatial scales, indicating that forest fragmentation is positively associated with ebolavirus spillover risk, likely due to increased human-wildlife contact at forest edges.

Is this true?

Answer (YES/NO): YES